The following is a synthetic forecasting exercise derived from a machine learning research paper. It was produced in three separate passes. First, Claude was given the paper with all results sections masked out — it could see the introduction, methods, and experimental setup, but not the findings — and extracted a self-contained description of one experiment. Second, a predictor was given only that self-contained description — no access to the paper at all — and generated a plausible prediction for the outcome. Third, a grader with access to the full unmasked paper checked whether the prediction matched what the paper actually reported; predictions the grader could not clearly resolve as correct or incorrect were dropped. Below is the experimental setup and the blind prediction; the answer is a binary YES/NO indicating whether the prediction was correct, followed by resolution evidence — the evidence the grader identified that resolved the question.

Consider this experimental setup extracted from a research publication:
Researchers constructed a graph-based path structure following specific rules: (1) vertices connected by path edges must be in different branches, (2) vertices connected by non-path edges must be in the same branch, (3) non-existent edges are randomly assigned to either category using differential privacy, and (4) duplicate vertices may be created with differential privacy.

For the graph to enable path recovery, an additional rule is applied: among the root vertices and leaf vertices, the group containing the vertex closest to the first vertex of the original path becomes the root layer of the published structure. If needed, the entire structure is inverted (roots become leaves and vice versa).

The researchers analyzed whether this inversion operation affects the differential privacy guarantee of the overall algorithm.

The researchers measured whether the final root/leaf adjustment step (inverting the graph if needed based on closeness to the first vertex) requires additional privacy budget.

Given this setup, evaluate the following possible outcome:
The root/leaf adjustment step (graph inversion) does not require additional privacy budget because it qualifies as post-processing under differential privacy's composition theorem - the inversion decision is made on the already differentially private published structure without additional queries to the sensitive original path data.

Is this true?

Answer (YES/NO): YES